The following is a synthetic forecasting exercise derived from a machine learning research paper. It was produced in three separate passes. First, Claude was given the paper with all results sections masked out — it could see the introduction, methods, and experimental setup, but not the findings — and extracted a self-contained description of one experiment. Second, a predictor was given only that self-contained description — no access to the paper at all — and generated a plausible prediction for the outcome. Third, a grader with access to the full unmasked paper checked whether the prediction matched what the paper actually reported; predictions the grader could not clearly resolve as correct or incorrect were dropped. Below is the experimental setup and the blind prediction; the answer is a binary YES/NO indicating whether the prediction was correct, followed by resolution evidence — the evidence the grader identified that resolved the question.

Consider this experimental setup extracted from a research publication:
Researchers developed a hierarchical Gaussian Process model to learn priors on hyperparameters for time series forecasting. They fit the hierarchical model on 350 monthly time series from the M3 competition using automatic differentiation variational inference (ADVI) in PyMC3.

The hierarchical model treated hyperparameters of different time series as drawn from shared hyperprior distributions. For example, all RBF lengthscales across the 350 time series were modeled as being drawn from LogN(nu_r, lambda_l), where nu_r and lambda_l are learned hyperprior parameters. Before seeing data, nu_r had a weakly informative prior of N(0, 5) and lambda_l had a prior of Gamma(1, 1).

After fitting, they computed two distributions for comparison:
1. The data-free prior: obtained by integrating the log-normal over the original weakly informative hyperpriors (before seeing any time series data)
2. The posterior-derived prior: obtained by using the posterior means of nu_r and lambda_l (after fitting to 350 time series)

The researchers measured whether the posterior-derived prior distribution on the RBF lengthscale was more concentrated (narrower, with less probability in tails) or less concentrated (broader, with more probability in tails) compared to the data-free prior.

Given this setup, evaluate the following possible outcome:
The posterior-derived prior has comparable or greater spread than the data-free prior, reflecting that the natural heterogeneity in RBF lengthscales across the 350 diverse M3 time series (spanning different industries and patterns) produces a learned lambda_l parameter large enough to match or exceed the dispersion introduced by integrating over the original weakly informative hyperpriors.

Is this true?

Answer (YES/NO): NO